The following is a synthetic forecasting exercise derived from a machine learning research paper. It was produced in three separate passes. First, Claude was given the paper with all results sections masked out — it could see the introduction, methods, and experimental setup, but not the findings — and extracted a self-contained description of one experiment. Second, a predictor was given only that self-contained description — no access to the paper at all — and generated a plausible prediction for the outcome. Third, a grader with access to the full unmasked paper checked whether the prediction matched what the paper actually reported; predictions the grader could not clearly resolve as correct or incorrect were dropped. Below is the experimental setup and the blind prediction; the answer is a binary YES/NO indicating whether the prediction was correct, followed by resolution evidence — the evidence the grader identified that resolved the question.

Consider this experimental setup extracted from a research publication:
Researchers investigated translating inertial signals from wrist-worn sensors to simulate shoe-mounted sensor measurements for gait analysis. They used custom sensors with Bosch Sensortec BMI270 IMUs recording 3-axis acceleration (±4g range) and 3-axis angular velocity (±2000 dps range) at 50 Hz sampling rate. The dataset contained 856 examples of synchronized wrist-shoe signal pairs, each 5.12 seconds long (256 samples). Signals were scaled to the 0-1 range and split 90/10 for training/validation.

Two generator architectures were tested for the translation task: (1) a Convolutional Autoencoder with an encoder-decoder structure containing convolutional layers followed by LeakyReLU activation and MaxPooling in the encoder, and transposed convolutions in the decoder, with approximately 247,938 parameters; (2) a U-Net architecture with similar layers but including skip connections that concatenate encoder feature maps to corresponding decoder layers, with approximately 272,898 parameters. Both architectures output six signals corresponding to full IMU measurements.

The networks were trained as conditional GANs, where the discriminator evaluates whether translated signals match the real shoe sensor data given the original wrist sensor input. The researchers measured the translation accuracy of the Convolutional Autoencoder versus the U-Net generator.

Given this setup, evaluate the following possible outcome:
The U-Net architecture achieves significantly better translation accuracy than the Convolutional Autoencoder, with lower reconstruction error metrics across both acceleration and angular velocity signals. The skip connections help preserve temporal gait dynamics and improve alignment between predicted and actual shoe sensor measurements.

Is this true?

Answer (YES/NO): NO